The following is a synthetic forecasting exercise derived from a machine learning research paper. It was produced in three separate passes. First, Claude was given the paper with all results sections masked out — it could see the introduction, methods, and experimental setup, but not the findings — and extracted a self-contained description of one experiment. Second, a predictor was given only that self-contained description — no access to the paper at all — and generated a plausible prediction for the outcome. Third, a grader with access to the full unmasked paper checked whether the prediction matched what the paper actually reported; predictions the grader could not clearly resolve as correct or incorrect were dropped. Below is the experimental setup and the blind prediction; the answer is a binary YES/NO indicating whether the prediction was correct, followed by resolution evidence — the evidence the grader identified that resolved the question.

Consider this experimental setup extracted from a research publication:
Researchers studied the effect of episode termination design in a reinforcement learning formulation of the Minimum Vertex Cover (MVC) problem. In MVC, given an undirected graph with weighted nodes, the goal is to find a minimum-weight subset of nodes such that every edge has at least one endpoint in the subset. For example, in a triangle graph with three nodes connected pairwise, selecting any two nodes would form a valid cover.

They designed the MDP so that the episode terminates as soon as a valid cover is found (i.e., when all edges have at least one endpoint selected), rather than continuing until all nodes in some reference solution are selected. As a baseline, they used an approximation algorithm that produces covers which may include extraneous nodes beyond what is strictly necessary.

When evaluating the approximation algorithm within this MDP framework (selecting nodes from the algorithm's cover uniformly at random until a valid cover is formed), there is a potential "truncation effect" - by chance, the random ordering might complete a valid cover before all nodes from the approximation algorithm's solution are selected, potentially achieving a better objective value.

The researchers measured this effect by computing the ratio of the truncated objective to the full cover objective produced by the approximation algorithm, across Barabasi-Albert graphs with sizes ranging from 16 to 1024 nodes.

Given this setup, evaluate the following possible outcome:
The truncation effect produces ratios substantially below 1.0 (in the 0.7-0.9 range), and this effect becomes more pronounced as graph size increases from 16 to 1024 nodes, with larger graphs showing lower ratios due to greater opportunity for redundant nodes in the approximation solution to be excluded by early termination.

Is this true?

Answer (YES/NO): NO